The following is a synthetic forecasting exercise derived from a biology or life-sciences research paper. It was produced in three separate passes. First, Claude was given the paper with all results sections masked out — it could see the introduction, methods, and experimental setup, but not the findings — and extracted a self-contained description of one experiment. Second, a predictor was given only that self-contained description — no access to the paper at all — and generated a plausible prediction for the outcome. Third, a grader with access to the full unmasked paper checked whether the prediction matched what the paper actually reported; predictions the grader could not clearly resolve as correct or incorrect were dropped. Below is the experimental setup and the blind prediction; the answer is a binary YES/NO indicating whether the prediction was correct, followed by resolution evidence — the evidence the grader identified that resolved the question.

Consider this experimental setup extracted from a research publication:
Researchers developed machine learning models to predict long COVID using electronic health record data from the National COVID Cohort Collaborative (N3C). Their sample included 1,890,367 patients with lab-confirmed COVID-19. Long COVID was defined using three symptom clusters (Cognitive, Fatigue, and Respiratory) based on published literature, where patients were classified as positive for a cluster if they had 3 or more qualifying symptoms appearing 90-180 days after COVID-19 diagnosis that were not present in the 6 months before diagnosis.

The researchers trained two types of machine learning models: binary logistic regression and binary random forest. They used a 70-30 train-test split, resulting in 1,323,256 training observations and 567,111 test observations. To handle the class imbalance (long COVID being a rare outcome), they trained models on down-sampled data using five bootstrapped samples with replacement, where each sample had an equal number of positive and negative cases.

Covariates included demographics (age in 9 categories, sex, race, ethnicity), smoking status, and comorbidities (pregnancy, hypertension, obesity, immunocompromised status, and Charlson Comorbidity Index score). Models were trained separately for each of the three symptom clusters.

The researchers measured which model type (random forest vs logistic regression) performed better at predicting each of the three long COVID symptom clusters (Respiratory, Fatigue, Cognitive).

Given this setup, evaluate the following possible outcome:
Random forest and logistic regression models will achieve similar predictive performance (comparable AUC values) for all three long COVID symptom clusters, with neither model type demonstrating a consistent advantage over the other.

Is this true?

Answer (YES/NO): YES